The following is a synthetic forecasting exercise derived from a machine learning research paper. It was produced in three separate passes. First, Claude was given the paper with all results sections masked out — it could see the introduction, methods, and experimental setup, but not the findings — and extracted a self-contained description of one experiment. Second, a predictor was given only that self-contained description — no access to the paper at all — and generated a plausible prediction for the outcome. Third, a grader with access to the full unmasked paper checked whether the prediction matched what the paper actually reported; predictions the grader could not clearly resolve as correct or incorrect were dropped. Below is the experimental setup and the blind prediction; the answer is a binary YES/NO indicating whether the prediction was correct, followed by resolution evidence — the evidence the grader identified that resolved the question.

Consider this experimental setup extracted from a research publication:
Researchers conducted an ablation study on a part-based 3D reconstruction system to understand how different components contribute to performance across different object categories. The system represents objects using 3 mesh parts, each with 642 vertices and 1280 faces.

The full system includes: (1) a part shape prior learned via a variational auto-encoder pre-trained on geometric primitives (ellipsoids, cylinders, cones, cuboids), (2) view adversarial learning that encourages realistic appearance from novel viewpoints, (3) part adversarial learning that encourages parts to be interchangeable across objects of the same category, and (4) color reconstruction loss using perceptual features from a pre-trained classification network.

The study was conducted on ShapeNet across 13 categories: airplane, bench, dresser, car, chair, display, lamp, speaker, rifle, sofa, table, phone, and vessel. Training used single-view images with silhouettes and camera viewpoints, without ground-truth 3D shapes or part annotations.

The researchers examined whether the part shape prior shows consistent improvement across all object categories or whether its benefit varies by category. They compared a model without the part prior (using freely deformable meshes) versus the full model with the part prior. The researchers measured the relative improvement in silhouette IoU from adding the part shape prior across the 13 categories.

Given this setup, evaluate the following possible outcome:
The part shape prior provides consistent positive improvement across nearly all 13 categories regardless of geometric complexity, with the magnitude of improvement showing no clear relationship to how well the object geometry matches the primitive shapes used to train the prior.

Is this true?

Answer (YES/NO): NO